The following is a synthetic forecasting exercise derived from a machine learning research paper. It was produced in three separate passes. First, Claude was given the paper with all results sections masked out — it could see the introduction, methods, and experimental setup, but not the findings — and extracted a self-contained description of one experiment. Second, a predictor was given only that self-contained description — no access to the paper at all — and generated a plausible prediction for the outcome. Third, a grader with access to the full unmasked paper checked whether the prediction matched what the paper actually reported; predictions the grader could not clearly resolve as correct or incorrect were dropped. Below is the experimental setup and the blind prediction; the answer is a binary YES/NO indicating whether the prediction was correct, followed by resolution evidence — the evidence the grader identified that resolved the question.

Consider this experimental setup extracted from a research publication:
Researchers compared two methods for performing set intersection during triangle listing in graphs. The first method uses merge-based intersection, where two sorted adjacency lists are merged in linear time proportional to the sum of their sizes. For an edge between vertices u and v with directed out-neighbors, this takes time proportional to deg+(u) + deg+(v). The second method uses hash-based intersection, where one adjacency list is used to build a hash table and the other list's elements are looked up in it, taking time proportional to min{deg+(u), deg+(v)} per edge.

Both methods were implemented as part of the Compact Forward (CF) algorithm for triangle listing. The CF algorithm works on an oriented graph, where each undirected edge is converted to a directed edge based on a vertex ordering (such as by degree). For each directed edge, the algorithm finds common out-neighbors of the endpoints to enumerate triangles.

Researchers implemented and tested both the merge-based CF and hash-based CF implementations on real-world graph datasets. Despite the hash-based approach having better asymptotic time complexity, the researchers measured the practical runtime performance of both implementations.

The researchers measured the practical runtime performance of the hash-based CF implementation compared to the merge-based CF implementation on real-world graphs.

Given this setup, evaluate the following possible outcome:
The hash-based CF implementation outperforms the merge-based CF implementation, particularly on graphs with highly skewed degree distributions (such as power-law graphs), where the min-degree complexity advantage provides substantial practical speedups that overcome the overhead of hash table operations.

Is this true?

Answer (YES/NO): NO